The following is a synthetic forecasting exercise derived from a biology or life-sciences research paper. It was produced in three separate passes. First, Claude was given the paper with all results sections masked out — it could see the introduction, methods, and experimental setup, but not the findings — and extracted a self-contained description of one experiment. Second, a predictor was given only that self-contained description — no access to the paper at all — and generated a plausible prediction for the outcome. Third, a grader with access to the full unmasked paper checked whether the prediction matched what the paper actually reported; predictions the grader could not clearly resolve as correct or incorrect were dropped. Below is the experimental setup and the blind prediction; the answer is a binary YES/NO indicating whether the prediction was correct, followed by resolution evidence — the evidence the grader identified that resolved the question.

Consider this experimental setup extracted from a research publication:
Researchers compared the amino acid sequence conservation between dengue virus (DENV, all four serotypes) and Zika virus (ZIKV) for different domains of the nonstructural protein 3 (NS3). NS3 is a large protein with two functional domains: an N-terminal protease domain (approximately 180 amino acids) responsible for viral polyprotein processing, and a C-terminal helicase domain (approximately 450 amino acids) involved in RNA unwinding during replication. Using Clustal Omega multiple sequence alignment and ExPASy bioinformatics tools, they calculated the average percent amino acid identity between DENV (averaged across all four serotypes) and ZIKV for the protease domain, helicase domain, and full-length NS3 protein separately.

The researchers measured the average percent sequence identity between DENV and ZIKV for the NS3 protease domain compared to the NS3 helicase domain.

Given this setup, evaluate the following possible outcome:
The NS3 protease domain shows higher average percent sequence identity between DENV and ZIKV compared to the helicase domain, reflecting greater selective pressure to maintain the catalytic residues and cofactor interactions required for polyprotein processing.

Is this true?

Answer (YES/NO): NO